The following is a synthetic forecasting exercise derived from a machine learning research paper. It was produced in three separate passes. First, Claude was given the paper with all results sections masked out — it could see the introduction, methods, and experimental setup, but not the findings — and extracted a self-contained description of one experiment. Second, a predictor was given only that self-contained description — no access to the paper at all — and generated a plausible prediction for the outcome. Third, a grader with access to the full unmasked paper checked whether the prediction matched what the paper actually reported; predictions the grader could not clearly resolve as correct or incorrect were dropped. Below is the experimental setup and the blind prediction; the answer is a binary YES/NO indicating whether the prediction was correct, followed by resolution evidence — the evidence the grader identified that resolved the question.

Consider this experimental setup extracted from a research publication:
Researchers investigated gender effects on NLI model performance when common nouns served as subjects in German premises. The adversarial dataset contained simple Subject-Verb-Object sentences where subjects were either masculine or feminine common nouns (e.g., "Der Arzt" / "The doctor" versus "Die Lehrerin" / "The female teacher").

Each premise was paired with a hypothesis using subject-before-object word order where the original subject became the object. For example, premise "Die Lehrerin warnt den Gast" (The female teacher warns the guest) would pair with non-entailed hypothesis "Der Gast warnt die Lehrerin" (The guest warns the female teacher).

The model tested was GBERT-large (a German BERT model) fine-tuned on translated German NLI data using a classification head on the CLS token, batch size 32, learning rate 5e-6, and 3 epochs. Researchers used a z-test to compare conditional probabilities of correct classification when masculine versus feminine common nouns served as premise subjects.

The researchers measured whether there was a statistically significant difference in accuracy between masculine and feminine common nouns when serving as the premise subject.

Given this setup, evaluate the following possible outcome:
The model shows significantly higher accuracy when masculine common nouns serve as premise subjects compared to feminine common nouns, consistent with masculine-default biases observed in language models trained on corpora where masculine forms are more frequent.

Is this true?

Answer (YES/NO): NO